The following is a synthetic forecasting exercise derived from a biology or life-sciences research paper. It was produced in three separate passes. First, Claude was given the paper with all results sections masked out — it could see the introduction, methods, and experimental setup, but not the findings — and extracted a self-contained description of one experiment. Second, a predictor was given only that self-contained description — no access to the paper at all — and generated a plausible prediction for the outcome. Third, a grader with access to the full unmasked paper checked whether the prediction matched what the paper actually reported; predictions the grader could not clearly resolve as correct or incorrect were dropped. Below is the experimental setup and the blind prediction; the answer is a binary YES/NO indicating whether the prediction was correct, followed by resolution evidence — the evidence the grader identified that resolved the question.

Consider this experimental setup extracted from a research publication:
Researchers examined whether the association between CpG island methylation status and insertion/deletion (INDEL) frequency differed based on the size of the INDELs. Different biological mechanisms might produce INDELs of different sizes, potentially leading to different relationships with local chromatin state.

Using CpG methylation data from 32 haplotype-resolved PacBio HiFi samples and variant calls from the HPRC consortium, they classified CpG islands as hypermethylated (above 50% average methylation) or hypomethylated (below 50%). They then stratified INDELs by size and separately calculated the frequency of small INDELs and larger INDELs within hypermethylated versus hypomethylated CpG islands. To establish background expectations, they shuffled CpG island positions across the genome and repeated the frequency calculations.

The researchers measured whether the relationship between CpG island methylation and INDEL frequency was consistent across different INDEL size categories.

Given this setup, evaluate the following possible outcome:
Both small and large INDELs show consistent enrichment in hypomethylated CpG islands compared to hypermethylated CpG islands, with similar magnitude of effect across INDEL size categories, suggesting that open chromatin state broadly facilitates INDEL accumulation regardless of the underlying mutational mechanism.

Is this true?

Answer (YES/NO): NO